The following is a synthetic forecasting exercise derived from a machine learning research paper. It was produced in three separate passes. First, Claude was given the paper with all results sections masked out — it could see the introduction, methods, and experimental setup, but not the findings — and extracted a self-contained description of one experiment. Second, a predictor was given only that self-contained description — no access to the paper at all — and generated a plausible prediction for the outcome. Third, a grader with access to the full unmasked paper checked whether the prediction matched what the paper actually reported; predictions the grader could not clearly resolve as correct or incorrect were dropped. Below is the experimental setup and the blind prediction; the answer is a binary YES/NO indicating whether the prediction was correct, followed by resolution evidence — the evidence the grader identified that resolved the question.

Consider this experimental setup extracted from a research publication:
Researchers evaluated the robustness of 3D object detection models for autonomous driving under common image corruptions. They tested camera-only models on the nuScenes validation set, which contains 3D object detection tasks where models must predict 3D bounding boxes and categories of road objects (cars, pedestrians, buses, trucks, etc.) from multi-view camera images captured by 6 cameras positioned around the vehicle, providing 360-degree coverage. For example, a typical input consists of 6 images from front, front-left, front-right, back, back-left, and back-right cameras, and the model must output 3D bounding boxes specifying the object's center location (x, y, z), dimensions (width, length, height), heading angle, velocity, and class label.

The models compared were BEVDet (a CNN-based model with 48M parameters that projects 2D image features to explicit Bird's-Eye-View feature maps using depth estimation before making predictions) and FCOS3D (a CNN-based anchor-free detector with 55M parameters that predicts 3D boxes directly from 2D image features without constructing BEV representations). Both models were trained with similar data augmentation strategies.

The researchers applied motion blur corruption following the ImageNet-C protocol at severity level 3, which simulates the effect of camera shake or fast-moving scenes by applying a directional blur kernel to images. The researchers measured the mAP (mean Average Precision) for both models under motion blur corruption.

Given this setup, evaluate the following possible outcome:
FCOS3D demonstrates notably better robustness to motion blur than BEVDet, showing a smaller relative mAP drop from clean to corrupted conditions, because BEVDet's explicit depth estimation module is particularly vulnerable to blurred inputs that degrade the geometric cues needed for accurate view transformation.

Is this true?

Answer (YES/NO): NO